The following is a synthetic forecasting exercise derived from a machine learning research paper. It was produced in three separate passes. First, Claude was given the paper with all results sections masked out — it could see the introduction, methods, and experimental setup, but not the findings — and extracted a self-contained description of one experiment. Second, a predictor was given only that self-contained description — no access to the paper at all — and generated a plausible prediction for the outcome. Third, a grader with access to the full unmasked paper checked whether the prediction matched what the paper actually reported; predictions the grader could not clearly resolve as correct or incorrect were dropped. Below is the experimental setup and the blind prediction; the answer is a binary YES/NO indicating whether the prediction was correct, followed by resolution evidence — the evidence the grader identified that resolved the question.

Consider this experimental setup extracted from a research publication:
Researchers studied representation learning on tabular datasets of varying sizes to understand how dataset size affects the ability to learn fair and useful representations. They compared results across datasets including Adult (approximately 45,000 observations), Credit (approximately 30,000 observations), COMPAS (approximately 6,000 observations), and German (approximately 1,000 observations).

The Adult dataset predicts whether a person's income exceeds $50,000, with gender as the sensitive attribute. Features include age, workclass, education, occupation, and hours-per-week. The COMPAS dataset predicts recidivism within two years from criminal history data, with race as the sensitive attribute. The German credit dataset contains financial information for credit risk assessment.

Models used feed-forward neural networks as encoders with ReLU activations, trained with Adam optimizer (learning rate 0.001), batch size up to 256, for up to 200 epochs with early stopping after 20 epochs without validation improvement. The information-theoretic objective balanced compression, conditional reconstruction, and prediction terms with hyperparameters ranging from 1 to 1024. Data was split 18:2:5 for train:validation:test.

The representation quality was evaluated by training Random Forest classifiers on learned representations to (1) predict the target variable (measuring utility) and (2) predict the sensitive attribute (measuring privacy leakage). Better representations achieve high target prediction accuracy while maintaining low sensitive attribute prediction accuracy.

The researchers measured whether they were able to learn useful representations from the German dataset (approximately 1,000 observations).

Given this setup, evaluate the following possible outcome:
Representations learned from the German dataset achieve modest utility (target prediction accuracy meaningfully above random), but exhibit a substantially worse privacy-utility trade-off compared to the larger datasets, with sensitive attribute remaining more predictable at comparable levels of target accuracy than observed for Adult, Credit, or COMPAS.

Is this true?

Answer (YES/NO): NO